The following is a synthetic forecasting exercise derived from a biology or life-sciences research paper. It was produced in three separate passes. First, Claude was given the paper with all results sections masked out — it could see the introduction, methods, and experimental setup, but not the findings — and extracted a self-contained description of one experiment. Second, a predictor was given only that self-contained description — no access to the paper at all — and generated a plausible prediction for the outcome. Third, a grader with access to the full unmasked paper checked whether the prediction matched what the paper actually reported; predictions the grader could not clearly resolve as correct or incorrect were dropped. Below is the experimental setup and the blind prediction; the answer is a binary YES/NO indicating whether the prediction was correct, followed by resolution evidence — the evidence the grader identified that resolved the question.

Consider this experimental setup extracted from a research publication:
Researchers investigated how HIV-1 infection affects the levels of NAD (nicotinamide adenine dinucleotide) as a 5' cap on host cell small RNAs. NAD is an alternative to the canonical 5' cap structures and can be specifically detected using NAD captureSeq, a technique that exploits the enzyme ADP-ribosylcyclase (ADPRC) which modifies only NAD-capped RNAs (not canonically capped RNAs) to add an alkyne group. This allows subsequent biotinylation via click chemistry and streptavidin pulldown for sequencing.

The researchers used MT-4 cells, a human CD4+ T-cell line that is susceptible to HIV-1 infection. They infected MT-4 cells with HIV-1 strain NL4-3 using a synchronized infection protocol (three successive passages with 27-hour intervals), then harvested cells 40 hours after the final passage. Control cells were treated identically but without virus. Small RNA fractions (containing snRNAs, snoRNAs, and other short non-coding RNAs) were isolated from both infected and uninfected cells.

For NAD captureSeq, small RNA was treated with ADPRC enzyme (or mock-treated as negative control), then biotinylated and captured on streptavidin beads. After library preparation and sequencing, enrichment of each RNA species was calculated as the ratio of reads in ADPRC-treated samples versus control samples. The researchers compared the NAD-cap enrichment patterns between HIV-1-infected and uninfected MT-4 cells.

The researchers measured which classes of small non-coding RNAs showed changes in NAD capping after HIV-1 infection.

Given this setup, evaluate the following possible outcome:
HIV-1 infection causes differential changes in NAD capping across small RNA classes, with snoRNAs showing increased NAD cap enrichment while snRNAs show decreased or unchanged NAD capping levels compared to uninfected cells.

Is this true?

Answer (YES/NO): NO